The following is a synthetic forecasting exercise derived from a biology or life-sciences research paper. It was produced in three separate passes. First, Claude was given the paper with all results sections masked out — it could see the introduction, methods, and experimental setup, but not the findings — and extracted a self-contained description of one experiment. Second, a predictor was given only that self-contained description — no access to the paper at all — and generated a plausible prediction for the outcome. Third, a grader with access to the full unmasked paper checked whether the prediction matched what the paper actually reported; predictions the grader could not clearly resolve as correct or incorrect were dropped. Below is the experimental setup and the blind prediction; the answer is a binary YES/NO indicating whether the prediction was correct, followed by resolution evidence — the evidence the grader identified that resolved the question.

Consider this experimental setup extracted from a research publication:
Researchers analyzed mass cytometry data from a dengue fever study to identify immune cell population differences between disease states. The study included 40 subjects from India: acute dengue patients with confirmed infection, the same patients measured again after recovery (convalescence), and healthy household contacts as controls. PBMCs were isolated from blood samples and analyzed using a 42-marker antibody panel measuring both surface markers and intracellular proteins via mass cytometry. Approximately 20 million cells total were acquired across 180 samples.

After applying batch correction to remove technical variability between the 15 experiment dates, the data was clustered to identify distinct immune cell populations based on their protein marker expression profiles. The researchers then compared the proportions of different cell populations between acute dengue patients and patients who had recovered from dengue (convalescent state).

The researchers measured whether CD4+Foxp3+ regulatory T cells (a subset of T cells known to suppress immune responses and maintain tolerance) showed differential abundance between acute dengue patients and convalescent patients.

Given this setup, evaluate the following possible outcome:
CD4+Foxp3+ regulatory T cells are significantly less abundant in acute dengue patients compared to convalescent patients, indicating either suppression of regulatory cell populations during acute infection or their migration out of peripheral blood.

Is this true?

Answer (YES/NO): YES